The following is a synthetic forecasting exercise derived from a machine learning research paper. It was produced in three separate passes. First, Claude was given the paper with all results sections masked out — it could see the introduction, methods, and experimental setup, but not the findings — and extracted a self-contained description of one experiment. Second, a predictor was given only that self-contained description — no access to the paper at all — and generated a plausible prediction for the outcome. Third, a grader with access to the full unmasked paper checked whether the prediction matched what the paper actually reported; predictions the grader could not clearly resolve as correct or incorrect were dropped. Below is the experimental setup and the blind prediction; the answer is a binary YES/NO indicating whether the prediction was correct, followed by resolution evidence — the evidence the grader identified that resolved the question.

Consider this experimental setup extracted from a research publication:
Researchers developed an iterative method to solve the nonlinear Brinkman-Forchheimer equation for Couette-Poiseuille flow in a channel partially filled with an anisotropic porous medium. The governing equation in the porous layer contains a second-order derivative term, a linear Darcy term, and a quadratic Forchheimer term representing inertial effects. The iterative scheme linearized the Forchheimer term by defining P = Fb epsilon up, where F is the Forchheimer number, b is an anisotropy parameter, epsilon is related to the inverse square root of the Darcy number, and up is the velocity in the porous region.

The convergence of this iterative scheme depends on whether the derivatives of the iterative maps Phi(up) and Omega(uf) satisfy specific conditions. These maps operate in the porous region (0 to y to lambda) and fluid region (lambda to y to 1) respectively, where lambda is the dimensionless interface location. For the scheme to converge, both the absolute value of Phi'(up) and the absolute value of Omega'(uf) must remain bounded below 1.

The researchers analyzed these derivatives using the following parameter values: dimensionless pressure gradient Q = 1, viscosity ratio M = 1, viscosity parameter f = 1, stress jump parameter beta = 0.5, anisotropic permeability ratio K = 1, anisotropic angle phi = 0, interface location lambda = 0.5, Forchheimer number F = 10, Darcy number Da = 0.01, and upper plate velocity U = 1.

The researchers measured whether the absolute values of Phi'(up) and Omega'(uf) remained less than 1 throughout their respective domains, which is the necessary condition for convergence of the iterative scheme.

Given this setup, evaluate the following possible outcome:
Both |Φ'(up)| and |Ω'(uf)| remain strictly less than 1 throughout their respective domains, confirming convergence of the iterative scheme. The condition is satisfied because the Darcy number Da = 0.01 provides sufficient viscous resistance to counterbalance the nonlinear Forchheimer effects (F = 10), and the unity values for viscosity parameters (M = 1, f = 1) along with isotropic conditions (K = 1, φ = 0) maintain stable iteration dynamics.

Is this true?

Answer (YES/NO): YES